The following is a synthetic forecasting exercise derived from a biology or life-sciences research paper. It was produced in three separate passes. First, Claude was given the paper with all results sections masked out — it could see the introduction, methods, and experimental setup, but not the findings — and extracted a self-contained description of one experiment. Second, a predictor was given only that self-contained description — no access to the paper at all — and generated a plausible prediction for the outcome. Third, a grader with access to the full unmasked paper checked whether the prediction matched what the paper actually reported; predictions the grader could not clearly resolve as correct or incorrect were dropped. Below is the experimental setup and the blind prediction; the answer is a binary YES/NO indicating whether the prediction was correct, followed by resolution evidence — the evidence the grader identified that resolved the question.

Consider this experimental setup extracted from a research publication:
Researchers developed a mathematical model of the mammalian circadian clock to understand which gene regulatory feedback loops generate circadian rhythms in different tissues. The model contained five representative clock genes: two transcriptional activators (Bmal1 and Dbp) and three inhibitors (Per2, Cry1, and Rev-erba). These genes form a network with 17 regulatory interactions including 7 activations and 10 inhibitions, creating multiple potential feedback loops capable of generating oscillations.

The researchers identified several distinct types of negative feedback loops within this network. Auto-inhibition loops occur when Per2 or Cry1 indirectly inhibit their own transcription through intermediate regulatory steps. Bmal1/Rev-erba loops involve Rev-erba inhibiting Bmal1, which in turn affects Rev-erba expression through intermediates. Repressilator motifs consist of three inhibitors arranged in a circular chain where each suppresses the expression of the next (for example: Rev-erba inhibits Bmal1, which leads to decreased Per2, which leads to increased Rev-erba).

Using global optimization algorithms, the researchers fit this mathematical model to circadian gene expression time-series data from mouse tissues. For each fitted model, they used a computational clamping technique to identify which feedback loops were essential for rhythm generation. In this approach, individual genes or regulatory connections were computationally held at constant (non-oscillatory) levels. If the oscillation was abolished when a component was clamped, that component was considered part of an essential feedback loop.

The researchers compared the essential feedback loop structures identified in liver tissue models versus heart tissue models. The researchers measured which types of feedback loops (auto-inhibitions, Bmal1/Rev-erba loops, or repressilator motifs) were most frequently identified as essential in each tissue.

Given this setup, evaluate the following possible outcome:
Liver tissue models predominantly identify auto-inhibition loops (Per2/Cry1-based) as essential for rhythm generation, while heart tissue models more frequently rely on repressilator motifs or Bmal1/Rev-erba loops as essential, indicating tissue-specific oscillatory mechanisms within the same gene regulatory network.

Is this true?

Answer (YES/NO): NO